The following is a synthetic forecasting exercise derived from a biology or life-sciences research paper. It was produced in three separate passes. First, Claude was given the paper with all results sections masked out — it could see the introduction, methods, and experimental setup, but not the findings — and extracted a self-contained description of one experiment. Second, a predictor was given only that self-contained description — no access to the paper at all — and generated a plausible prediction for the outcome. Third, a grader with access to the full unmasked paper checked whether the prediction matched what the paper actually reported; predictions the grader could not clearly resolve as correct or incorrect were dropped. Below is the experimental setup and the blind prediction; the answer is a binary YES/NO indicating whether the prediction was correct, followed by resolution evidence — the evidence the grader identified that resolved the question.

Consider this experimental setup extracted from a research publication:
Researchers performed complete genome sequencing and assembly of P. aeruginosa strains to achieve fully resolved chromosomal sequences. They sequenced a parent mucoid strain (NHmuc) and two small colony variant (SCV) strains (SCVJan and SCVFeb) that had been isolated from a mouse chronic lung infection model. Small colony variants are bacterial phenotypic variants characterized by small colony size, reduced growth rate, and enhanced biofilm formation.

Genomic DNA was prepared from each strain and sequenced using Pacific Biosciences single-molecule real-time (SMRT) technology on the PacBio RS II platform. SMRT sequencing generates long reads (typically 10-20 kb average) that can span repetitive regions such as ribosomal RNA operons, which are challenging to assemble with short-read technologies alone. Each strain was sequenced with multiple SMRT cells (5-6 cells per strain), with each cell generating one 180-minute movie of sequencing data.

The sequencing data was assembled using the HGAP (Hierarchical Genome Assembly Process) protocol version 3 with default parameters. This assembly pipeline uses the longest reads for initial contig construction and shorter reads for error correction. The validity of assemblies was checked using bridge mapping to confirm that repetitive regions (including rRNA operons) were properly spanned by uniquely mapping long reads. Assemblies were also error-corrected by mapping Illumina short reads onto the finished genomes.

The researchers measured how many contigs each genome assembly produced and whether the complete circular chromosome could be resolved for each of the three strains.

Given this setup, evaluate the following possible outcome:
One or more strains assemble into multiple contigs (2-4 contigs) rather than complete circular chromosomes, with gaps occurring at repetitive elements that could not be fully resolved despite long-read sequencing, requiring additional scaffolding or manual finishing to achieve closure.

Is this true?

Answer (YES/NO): NO